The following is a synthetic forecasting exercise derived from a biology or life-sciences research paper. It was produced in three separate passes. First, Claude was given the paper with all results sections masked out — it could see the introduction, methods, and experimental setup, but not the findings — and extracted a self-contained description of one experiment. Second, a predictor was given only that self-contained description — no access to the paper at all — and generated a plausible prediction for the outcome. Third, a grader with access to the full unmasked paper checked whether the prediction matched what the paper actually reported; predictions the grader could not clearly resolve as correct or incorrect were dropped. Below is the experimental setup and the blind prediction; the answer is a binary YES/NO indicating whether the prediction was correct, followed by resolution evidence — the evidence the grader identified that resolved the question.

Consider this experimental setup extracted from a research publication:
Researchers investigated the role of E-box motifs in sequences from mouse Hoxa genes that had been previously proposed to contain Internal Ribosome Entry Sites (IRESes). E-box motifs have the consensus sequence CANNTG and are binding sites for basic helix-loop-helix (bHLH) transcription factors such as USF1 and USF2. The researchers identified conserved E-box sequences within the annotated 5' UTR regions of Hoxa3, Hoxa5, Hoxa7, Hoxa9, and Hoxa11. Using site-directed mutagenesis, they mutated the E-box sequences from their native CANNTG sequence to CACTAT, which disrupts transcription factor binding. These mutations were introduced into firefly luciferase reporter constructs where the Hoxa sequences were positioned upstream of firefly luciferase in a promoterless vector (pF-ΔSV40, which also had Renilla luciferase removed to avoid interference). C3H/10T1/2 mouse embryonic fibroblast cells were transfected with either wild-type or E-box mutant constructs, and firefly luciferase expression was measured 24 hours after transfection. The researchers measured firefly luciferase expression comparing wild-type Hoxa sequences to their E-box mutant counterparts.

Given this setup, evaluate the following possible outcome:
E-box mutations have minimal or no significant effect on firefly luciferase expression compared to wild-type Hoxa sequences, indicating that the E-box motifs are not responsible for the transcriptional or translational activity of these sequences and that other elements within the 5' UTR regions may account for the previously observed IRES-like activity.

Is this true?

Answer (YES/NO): NO